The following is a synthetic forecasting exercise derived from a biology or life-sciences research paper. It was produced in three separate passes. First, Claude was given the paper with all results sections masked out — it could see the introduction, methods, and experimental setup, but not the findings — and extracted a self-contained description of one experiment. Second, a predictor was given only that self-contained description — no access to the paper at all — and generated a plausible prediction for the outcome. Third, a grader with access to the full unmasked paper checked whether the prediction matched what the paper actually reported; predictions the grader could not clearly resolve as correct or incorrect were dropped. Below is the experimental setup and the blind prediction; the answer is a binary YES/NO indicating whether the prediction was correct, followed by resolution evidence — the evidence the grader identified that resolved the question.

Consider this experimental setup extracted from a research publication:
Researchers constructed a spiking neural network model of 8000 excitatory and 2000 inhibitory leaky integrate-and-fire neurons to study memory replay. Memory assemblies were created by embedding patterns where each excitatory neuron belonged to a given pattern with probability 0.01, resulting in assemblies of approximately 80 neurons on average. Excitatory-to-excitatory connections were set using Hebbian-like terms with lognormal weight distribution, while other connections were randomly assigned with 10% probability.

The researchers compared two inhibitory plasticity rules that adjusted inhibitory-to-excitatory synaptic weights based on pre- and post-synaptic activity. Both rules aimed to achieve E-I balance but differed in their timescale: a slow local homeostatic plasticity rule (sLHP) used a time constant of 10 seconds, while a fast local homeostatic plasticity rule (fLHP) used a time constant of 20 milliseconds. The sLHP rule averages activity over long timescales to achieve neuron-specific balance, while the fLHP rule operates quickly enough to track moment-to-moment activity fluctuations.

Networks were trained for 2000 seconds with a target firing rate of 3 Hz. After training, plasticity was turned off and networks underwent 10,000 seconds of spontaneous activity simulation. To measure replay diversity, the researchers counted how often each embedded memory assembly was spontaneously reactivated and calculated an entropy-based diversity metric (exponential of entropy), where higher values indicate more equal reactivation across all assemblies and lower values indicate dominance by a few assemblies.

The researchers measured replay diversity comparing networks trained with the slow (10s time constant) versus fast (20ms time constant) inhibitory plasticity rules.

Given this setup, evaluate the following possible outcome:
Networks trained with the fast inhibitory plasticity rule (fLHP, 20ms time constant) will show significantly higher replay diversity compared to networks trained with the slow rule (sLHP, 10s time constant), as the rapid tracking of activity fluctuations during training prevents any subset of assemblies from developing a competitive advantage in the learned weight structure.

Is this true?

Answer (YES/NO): YES